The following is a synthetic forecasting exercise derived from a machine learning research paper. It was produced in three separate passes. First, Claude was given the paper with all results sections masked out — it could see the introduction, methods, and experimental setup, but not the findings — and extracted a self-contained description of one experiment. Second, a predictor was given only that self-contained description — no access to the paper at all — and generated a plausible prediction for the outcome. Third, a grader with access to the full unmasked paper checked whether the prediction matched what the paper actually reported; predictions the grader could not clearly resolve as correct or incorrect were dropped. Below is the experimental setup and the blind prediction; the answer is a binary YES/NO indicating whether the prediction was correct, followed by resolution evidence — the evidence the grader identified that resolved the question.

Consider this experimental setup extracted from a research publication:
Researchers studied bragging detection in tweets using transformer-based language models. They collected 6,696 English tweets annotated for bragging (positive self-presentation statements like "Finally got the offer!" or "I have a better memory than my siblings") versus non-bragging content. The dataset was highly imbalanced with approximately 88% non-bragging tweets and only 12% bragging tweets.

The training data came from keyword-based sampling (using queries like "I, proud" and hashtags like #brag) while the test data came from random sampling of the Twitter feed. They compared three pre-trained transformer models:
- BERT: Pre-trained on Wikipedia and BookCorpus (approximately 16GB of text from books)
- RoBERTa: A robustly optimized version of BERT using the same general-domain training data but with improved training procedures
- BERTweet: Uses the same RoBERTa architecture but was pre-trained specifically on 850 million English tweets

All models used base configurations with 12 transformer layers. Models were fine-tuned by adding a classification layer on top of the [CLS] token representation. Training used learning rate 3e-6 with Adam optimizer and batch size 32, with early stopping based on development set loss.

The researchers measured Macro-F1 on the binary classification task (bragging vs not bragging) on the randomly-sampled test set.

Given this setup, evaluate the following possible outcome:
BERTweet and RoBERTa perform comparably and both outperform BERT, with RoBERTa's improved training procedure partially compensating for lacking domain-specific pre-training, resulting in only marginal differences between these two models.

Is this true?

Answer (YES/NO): NO